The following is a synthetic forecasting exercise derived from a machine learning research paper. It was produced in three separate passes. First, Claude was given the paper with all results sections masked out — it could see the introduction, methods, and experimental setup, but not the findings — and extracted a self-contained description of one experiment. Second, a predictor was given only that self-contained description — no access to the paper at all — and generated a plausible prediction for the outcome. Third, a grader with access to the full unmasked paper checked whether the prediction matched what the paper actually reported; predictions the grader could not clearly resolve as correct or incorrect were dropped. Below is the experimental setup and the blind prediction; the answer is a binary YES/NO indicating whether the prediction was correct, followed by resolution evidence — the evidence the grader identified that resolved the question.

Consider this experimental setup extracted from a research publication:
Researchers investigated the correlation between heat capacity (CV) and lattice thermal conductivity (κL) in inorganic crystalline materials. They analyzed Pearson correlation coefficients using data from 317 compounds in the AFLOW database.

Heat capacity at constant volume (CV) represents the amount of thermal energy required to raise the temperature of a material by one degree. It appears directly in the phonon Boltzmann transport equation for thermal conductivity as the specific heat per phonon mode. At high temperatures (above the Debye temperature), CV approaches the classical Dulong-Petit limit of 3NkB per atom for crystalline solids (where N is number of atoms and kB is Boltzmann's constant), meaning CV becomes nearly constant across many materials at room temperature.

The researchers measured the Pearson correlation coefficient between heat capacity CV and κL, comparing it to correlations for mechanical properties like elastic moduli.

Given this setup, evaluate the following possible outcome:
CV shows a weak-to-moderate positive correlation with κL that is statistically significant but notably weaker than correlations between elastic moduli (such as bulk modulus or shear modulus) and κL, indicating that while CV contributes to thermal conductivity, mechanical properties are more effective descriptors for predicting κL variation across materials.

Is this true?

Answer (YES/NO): NO